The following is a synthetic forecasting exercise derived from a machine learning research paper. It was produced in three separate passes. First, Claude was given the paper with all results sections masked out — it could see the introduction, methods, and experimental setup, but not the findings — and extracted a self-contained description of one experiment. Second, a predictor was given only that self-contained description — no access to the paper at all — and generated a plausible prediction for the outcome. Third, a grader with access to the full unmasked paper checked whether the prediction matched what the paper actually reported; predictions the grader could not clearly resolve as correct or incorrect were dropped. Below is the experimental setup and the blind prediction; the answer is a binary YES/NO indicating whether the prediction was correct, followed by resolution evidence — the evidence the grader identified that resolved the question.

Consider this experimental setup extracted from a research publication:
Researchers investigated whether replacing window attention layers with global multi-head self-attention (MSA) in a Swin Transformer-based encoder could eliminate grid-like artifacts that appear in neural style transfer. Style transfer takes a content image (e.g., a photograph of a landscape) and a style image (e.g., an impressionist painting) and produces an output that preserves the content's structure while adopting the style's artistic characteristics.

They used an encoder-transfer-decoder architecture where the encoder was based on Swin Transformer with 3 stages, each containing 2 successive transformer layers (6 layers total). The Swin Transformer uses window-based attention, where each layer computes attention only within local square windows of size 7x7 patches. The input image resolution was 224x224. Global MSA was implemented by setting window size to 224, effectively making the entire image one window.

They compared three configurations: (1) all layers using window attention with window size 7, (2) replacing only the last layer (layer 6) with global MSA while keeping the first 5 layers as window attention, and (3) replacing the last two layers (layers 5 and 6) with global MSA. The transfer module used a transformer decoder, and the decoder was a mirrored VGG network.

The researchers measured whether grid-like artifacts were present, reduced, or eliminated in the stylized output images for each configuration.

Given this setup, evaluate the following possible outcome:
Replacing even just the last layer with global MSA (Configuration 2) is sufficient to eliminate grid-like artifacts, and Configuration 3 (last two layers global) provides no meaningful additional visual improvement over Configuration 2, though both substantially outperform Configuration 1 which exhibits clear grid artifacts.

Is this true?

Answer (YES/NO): NO